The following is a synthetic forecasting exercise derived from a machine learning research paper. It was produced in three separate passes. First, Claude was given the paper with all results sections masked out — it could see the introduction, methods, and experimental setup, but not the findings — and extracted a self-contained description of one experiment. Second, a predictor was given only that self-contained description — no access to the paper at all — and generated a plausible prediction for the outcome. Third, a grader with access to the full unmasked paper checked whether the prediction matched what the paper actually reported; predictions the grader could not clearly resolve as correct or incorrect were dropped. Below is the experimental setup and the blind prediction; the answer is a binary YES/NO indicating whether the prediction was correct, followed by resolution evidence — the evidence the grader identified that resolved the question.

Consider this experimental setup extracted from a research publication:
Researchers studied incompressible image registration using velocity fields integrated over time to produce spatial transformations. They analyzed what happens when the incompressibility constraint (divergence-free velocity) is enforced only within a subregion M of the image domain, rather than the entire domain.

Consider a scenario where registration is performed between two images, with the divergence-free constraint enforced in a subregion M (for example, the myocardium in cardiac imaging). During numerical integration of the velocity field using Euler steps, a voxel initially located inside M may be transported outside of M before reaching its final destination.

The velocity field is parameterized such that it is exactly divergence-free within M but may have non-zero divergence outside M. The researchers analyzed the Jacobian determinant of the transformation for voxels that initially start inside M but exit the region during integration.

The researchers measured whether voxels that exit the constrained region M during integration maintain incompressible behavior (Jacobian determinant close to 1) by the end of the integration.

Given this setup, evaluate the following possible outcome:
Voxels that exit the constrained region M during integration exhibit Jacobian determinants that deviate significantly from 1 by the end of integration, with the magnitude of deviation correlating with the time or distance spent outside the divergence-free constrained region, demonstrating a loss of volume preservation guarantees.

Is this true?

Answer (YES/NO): YES